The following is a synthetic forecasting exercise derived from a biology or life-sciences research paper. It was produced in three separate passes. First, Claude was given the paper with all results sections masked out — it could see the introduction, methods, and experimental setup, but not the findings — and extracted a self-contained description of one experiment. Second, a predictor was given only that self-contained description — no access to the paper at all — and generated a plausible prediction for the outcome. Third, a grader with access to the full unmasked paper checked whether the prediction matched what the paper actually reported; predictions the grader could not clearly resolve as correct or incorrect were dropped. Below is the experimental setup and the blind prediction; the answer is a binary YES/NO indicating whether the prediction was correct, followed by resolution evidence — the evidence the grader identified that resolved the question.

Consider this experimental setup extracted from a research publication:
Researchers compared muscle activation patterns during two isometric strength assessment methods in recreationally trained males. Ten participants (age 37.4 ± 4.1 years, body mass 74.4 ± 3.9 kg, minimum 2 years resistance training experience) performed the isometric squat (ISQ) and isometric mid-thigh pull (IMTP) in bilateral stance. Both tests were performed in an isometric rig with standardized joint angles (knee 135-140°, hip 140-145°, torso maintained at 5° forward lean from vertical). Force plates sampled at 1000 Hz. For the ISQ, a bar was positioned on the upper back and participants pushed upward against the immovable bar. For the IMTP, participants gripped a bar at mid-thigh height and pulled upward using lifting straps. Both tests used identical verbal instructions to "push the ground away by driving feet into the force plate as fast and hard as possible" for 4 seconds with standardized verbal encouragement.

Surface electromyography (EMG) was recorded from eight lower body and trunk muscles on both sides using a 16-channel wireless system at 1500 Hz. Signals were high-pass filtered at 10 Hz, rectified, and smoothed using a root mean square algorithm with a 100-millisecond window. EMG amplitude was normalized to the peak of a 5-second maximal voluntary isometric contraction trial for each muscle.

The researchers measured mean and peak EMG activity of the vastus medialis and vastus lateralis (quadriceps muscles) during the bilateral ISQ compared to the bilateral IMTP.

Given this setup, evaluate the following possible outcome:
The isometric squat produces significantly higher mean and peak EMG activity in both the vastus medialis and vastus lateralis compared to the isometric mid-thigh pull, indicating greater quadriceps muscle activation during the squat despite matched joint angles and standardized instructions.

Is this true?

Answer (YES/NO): YES